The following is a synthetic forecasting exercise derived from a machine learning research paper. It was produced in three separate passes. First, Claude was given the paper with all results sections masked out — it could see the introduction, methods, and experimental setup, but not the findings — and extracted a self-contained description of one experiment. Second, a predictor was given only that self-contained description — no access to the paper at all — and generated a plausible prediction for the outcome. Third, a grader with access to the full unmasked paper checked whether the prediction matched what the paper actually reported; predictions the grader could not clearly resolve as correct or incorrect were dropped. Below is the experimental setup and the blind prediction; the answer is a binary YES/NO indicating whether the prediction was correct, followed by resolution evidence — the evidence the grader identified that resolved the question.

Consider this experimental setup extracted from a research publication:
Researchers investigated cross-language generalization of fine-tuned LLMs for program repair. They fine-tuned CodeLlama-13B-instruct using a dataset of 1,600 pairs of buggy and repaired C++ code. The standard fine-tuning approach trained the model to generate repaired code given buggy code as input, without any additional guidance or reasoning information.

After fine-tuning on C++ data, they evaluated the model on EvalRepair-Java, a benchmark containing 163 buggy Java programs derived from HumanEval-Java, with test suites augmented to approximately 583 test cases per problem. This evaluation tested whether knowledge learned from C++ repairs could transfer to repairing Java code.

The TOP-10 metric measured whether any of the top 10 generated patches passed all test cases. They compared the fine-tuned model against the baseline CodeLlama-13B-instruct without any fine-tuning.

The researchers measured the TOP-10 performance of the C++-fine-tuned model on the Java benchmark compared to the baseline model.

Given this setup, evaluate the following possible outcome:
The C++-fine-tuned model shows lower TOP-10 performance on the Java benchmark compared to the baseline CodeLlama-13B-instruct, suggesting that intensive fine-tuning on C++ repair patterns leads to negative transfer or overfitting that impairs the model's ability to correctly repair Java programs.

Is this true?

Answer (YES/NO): NO